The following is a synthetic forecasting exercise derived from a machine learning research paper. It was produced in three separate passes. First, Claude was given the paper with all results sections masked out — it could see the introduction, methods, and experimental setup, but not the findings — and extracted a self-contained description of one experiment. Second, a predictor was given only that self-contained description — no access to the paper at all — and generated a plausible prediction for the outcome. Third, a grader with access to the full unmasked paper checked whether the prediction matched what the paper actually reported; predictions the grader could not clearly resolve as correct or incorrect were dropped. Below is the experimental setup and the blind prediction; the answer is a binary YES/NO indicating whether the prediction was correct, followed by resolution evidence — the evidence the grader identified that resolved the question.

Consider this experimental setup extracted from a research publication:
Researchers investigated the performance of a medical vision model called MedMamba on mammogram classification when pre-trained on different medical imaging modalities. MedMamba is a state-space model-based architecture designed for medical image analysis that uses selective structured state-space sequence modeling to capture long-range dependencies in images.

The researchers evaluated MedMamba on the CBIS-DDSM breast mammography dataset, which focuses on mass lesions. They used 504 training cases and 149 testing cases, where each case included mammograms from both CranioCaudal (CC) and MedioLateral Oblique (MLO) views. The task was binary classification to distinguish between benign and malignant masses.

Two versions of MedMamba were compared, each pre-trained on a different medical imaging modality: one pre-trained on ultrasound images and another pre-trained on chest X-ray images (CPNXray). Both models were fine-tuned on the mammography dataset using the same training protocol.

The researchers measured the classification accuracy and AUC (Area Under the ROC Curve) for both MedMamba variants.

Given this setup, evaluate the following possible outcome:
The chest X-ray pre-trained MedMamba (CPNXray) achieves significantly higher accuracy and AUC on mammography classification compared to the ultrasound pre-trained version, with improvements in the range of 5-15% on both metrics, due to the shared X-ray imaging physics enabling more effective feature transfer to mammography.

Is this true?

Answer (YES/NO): NO